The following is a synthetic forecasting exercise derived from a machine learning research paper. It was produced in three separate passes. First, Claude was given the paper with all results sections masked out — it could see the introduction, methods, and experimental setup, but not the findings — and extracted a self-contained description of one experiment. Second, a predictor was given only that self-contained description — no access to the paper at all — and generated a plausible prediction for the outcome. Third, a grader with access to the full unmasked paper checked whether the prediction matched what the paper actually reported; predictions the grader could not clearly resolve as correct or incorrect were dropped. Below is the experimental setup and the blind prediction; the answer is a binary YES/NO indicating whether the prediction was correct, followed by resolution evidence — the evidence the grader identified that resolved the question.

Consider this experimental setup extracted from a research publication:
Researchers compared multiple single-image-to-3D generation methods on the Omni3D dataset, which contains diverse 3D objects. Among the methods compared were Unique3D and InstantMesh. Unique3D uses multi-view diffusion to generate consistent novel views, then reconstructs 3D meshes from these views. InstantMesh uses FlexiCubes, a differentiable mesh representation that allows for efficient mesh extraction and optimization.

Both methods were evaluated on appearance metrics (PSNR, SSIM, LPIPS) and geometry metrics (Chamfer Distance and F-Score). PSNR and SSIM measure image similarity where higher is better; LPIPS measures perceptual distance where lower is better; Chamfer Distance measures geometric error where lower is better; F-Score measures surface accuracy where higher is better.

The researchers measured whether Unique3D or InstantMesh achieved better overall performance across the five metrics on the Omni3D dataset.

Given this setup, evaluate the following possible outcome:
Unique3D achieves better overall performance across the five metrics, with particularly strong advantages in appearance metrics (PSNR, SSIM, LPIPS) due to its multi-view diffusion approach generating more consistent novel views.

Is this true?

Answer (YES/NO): NO